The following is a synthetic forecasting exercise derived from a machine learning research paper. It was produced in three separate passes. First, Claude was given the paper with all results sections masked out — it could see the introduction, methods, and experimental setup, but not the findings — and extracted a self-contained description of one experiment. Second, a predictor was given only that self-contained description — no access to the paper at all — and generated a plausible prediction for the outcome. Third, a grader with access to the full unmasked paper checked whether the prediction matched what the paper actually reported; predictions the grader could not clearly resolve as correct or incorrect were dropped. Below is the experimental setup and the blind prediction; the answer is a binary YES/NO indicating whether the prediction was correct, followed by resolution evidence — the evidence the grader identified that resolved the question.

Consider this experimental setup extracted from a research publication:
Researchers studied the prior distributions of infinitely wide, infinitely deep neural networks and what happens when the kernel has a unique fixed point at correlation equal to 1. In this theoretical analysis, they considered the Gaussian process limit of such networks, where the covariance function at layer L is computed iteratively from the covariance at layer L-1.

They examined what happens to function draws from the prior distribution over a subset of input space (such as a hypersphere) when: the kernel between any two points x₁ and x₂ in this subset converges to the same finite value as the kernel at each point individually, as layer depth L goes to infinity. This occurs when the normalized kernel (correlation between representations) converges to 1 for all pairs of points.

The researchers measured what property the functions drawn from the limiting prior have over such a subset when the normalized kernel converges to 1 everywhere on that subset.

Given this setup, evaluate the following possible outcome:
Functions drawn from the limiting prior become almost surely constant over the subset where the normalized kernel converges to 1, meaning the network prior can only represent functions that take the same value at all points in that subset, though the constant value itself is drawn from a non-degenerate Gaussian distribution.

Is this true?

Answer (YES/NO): YES